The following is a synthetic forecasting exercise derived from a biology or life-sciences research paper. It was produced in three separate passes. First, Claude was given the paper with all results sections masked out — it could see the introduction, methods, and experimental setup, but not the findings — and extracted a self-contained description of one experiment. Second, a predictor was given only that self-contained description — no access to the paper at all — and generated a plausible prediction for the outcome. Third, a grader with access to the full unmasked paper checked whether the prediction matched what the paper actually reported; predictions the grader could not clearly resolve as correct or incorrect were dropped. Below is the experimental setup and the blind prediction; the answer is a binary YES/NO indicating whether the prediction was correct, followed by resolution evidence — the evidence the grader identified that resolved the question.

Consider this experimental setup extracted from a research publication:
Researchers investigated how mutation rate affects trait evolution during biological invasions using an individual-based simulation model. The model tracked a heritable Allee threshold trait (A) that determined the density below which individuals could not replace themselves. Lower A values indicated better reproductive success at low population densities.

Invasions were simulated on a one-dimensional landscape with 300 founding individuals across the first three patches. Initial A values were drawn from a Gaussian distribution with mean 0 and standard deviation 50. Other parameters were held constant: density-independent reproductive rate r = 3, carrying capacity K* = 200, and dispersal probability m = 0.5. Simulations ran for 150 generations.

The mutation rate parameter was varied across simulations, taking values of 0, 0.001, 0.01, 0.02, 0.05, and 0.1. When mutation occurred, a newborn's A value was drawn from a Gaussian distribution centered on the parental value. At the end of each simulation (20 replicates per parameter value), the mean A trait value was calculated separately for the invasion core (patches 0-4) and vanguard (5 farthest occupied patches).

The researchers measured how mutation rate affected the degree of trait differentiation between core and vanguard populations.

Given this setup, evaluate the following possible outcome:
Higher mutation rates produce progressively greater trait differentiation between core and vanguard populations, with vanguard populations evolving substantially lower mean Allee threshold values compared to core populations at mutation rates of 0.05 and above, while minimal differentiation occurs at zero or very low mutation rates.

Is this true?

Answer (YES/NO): NO